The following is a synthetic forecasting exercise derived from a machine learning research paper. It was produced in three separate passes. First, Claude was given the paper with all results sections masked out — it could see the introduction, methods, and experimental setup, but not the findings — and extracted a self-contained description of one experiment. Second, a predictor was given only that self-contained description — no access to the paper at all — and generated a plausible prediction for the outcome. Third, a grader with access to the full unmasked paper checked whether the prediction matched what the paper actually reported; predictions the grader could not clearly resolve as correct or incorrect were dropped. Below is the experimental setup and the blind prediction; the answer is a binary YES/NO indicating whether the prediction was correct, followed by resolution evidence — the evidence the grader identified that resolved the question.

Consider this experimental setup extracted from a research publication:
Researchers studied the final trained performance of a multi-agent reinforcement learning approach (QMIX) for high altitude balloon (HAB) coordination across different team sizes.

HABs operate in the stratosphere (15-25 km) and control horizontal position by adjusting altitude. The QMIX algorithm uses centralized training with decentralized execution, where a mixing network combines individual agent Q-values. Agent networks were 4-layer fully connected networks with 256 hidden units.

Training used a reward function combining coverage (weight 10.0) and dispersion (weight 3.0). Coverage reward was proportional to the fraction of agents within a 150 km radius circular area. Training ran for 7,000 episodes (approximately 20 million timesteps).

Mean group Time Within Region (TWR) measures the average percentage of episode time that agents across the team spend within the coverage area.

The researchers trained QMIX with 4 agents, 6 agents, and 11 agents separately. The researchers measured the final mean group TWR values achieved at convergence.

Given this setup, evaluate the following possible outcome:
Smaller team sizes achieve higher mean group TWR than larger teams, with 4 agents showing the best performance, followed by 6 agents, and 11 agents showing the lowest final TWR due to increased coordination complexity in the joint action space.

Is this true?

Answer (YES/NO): NO